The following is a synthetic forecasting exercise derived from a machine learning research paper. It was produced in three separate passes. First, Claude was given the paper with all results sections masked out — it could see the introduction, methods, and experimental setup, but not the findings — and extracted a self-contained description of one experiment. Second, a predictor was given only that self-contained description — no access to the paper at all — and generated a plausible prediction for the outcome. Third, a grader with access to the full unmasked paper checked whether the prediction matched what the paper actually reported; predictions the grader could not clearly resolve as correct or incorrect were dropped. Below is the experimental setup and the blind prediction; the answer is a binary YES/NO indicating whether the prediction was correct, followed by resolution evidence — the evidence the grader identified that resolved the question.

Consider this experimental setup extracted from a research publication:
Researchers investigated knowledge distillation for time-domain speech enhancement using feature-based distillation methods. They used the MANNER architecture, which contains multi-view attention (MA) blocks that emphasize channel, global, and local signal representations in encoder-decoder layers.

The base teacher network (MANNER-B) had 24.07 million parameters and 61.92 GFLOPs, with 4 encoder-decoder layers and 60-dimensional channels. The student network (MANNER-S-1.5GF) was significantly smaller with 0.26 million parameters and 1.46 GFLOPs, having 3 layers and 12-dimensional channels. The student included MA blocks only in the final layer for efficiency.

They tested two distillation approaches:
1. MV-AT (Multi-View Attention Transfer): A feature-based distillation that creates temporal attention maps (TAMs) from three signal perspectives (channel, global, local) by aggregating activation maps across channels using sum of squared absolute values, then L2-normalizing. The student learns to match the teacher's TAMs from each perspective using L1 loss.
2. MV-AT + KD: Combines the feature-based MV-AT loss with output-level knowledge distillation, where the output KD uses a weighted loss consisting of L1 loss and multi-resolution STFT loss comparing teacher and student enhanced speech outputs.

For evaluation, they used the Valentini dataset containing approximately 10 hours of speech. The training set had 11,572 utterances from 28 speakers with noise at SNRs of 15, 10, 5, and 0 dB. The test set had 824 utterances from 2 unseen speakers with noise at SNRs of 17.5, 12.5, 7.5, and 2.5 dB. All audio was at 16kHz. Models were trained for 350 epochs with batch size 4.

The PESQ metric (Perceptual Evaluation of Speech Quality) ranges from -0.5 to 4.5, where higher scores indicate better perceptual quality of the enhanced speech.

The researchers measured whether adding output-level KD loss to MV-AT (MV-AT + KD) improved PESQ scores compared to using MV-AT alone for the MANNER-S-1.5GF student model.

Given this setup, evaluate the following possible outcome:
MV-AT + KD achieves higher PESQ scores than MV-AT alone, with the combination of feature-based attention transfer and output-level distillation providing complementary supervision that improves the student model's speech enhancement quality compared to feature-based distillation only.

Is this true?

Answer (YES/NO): YES